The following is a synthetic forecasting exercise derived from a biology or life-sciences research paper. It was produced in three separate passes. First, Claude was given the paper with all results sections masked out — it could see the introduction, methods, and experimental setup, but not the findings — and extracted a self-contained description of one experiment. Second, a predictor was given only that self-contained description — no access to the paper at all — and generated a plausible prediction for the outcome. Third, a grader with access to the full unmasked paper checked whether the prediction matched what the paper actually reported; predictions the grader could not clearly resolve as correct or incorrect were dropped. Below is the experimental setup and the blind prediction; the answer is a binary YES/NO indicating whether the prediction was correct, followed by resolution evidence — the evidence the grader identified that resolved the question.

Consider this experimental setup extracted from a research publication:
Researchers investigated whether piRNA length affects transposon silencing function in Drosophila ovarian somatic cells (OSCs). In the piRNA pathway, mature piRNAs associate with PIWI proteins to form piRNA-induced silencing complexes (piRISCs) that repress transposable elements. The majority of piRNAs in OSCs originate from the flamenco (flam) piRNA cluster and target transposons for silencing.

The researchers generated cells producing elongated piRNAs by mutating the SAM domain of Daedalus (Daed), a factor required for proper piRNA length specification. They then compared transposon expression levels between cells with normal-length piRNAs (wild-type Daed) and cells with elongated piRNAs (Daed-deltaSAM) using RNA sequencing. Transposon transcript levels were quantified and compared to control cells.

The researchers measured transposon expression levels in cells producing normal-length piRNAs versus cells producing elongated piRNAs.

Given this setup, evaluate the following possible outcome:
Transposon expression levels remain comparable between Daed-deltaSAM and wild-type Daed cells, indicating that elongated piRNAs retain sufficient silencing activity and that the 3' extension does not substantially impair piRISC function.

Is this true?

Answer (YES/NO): NO